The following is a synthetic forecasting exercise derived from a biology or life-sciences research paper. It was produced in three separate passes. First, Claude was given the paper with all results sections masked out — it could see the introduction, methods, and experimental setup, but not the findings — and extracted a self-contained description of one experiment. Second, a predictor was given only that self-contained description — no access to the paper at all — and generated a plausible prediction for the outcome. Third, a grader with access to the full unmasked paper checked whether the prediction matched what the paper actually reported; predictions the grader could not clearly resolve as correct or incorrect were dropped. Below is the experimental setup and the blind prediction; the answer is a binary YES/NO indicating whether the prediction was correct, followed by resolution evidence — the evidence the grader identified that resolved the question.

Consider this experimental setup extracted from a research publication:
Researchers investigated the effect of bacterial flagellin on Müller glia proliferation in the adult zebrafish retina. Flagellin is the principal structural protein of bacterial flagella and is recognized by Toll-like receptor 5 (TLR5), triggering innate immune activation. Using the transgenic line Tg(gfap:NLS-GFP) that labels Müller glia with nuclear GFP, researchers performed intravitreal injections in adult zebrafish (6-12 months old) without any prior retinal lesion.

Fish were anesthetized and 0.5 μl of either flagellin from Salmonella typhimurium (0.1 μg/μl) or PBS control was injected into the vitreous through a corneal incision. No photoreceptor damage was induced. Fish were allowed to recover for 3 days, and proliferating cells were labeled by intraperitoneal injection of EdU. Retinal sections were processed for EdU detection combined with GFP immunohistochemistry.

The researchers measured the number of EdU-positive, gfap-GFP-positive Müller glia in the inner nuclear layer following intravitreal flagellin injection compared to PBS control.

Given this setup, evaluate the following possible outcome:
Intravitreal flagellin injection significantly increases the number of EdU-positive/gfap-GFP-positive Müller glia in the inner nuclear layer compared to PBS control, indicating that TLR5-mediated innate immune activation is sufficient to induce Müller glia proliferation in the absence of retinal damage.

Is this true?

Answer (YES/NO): YES